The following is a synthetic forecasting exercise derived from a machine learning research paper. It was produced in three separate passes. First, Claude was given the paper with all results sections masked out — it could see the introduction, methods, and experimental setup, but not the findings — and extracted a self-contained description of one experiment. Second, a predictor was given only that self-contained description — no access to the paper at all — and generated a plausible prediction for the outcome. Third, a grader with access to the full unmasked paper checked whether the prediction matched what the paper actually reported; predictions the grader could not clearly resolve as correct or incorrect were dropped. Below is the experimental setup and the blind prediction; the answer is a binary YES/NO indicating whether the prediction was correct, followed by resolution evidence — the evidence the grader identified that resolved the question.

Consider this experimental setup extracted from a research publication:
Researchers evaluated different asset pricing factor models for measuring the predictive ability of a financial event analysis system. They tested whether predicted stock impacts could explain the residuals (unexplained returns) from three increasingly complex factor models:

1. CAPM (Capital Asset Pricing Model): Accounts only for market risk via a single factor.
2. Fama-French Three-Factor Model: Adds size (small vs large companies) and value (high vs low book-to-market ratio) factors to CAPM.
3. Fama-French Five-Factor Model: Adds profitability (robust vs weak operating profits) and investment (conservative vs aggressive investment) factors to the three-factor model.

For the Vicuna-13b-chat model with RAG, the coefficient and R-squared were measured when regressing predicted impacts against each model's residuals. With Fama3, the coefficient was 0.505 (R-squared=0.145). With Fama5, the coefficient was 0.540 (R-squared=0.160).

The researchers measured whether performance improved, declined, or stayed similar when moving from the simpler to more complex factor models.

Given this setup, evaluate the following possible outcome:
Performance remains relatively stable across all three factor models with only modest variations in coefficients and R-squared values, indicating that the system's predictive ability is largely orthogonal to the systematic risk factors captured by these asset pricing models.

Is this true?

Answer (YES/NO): NO